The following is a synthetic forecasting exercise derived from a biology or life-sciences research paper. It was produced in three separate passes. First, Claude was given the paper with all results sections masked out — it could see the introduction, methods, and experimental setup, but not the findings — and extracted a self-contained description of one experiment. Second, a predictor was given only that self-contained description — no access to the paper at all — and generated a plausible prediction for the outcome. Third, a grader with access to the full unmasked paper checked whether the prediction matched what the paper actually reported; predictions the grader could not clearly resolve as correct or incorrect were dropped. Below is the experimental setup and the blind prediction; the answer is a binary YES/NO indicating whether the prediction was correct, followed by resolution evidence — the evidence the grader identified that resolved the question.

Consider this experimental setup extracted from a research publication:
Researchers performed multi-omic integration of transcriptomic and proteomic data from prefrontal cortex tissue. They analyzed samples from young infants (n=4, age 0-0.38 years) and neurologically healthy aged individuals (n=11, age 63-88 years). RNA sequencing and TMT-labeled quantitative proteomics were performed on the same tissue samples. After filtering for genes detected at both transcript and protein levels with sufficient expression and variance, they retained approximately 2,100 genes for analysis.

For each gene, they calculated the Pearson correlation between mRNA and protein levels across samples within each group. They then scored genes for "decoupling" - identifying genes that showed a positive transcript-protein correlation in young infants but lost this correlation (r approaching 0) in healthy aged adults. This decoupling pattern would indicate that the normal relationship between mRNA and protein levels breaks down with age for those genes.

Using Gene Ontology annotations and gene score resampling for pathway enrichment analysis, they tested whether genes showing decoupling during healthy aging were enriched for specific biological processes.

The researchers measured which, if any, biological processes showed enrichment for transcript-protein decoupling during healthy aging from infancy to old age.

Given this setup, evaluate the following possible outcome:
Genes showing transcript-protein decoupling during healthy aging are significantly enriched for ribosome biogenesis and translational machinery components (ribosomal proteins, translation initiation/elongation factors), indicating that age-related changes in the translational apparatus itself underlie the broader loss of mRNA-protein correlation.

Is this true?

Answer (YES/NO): NO